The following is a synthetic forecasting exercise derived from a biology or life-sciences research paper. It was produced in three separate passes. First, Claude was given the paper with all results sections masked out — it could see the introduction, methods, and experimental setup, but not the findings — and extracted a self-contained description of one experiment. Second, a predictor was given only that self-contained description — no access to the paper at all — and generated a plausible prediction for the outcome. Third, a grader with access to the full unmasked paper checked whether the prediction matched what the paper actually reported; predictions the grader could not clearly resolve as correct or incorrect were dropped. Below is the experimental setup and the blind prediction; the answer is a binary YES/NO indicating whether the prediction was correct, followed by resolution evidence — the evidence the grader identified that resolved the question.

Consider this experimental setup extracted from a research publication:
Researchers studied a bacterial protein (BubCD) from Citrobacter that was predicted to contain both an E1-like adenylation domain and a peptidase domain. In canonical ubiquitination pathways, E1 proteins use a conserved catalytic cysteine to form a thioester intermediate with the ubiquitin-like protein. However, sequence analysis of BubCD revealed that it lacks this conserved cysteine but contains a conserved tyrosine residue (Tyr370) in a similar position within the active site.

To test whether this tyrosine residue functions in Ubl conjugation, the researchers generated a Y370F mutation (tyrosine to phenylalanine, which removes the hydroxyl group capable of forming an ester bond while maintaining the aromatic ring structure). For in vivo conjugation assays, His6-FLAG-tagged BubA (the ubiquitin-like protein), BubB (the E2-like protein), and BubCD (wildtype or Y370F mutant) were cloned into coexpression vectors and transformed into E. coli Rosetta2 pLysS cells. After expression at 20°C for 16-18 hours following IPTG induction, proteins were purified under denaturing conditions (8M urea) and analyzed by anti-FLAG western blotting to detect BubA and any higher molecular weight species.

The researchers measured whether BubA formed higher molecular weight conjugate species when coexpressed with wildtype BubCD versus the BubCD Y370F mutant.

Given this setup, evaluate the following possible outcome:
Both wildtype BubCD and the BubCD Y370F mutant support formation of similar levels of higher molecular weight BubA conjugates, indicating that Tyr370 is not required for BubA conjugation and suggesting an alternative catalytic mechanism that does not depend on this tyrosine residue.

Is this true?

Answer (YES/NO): NO